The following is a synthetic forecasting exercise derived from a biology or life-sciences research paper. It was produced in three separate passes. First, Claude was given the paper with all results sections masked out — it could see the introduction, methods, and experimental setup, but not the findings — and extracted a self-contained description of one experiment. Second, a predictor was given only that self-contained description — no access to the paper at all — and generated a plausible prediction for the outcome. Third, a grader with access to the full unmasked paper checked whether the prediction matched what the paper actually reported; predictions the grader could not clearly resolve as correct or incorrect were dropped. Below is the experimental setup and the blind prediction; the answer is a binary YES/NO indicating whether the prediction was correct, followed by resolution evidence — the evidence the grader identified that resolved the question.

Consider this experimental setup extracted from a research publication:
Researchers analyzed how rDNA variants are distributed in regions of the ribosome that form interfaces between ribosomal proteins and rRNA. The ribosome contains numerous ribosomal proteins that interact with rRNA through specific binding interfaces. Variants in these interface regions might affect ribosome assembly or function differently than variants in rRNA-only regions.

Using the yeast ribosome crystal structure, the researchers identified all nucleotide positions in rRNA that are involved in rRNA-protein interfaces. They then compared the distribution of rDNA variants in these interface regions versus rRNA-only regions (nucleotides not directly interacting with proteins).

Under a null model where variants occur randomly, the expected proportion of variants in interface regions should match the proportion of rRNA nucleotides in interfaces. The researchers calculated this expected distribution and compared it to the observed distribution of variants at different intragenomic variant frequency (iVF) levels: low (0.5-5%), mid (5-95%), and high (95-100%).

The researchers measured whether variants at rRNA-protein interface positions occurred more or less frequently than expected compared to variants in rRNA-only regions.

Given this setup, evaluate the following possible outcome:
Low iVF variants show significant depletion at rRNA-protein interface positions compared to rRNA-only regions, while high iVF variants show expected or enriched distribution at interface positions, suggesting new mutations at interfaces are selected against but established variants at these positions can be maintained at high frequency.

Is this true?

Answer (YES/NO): NO